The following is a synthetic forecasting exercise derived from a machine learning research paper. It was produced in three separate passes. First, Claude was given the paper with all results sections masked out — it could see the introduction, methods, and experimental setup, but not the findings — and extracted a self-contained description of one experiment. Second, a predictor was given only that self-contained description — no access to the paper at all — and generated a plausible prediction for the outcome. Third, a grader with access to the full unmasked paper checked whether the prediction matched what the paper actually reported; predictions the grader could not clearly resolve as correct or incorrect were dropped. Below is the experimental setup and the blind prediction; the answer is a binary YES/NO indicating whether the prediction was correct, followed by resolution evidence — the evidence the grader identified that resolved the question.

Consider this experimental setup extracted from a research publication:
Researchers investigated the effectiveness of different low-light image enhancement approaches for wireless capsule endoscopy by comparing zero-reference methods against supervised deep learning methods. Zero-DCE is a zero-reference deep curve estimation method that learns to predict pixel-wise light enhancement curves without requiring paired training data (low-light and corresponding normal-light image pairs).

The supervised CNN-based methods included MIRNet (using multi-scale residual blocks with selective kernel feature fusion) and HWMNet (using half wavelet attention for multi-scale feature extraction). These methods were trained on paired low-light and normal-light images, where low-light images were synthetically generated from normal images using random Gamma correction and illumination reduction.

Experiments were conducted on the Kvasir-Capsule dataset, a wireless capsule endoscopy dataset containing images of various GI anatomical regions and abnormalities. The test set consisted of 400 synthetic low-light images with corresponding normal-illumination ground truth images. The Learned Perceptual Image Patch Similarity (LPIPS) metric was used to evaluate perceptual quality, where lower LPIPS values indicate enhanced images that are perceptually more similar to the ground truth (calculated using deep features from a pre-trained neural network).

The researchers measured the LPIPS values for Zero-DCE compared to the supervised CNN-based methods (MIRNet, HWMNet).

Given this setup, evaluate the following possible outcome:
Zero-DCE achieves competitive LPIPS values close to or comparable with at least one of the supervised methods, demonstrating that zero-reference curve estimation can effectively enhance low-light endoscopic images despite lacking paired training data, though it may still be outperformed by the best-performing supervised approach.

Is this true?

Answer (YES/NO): NO